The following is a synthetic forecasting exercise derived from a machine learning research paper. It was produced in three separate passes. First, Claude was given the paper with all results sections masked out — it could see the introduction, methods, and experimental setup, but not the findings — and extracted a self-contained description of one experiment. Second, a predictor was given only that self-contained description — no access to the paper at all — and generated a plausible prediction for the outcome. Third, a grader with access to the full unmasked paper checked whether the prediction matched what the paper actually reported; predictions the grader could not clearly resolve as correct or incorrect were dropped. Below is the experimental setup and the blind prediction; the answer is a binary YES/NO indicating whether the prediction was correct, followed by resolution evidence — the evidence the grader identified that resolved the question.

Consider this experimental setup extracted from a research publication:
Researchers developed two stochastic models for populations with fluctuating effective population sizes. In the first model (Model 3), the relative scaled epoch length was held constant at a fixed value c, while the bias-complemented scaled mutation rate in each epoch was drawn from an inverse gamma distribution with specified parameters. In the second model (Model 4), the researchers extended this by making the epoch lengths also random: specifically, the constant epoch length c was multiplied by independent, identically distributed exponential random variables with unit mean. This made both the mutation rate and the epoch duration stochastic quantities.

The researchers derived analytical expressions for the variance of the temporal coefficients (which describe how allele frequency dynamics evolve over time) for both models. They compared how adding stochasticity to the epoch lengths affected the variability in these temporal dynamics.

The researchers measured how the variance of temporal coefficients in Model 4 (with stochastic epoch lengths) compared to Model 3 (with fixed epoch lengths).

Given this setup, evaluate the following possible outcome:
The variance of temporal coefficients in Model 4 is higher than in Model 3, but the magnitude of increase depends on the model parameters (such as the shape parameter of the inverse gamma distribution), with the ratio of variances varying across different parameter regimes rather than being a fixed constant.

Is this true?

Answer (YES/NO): YES